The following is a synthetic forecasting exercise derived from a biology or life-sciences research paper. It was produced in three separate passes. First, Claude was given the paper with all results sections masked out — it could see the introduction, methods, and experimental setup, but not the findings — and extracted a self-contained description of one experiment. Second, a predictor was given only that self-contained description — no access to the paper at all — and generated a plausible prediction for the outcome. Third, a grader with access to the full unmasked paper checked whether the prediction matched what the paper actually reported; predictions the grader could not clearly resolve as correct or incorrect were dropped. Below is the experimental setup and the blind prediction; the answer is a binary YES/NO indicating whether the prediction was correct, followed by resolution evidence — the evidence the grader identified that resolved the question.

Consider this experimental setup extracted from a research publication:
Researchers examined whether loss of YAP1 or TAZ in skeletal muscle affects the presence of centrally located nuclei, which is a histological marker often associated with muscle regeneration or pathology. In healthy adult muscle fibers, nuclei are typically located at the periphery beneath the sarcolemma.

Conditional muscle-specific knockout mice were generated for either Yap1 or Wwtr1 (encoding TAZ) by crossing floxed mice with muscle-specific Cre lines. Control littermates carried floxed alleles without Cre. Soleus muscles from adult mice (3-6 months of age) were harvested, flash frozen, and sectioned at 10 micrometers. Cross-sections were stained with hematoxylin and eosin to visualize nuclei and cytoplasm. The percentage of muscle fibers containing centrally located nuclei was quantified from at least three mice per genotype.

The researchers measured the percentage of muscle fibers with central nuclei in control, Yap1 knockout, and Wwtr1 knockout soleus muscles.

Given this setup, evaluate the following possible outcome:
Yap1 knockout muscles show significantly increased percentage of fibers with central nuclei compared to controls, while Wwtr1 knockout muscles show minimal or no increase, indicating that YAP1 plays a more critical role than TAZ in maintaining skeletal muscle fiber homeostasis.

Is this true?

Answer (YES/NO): NO